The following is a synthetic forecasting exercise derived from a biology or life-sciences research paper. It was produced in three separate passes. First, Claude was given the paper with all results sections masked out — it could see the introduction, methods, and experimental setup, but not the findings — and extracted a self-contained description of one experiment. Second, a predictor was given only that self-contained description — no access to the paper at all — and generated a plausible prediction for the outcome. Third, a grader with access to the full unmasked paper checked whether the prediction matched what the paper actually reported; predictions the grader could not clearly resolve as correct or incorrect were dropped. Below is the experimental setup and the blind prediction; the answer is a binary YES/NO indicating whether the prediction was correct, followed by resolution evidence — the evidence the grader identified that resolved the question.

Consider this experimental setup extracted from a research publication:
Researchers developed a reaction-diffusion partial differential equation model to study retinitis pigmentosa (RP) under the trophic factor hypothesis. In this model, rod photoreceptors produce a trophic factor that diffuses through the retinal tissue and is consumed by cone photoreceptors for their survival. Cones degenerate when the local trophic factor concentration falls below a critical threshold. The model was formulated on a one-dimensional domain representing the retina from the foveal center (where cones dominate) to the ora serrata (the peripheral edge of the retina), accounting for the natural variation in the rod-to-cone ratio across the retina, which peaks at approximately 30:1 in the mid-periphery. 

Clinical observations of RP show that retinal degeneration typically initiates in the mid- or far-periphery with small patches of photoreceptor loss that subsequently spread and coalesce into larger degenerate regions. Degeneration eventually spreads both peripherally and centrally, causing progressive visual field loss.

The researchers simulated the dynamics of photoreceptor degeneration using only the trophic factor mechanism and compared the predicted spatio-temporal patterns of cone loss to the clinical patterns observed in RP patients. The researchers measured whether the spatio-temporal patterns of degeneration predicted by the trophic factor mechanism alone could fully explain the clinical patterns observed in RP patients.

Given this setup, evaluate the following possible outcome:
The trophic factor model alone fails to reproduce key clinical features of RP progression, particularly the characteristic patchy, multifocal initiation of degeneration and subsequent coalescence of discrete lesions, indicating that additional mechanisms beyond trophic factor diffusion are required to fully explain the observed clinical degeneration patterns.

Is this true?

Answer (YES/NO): YES